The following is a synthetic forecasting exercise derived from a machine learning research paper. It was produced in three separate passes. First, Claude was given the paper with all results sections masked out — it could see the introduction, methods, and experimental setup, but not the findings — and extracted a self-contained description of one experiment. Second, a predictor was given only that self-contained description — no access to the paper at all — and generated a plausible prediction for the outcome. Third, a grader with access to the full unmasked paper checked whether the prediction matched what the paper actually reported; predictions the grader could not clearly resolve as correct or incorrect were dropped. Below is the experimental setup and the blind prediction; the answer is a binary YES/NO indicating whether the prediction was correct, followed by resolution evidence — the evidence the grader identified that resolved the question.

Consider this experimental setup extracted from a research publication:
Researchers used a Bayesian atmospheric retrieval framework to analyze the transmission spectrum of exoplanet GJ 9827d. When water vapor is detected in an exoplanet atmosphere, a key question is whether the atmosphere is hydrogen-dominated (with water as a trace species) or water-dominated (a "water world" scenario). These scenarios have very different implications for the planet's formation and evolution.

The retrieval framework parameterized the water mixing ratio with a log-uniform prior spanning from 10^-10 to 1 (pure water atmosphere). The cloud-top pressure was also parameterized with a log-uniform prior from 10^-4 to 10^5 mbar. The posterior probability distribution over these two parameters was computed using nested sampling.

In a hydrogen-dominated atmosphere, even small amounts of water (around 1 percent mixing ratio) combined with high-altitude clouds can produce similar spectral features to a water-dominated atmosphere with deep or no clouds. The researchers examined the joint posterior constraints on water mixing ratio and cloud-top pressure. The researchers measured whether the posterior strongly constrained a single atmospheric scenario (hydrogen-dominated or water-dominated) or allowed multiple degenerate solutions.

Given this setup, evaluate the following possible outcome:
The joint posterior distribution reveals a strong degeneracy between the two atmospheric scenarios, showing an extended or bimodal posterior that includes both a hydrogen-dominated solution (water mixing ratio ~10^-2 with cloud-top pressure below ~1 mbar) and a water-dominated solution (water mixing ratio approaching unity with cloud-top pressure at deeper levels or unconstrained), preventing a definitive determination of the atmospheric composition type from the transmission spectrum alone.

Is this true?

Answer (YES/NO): YES